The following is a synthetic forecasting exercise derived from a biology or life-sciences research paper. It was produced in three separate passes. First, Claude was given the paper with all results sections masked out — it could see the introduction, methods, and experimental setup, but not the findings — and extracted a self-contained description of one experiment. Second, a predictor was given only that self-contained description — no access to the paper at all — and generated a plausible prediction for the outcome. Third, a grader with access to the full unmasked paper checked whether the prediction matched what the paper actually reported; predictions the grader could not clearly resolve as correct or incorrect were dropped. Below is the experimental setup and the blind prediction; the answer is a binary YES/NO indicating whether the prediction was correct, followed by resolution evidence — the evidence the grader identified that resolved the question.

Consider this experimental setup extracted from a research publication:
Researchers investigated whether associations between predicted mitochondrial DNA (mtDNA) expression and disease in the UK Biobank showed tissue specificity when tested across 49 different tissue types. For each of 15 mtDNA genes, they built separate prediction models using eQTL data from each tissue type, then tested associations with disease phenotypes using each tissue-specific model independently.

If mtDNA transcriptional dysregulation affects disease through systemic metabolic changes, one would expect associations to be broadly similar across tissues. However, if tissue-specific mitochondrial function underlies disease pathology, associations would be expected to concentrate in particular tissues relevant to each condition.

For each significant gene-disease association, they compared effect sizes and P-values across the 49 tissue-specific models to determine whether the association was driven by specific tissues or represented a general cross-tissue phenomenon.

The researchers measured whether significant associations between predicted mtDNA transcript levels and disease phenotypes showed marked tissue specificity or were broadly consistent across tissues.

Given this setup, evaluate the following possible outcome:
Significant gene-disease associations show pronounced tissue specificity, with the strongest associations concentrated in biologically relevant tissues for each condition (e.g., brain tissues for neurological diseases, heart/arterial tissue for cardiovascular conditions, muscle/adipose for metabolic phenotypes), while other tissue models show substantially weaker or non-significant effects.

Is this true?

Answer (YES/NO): NO